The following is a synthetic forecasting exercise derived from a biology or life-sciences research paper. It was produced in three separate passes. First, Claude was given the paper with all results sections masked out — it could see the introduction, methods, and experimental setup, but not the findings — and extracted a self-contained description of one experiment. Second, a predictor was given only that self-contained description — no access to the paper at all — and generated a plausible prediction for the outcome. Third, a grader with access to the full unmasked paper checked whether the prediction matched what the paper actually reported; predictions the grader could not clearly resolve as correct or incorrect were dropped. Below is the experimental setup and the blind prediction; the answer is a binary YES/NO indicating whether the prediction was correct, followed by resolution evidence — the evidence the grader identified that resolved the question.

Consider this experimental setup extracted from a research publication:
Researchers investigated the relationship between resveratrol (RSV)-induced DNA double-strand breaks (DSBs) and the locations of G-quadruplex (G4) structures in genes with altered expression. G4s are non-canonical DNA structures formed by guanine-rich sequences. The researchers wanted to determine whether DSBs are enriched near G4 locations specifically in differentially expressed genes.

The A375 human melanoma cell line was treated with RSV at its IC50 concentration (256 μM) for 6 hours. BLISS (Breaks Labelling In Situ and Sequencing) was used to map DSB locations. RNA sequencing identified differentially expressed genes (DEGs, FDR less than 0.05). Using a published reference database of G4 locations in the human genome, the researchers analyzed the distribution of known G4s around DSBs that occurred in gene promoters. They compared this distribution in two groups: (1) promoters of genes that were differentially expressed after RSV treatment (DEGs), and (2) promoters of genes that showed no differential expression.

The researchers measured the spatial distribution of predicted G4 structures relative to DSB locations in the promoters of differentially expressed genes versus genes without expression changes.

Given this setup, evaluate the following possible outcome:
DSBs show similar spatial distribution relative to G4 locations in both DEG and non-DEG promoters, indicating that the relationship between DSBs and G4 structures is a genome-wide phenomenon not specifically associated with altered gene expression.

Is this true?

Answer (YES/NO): NO